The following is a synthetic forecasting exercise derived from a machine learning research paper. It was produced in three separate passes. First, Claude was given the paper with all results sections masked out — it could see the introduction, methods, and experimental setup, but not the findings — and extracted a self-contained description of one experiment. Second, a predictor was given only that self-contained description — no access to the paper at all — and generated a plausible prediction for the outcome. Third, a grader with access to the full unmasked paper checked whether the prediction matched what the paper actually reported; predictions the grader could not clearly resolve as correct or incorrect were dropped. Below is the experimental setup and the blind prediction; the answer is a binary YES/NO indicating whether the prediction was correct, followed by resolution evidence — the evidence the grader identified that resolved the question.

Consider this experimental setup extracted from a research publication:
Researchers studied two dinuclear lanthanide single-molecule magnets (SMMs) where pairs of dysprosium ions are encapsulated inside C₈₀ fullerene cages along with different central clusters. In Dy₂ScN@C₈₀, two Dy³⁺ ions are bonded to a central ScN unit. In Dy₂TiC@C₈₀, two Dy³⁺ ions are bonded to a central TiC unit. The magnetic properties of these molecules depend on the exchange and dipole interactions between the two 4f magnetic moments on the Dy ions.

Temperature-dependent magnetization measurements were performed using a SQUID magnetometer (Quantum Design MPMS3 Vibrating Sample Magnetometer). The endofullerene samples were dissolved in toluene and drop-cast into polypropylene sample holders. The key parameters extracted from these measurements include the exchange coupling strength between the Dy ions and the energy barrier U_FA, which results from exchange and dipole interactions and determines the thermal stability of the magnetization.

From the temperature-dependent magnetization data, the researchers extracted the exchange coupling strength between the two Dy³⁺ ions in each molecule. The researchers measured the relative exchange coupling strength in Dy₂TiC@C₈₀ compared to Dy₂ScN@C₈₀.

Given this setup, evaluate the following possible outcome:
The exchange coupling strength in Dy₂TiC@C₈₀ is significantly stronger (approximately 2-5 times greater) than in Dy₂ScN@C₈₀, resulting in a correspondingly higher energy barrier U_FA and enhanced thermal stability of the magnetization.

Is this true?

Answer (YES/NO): NO